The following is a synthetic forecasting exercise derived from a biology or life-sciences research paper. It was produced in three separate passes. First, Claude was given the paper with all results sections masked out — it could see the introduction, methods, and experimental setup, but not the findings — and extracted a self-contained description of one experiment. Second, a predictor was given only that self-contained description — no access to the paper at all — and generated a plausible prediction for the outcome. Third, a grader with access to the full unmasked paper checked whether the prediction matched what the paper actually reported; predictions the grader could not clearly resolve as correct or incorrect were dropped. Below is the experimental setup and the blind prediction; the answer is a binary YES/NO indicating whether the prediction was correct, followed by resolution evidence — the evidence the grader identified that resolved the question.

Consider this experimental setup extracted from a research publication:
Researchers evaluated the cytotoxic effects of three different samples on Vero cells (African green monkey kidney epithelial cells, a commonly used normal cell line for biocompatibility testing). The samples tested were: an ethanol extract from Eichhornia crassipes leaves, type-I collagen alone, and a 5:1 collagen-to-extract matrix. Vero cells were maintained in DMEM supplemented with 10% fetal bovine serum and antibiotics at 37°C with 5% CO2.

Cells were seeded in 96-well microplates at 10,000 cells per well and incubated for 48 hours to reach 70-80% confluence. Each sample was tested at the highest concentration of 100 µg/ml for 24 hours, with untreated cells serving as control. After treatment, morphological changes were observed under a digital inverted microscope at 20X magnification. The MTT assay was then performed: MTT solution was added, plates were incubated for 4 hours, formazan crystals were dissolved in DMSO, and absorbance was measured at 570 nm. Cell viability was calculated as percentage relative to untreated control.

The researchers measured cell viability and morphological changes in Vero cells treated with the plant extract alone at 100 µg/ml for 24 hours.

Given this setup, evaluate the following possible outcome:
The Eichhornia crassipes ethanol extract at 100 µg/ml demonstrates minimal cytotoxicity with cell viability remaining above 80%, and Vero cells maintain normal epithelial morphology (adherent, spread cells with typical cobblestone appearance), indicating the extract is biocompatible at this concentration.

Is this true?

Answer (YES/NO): NO